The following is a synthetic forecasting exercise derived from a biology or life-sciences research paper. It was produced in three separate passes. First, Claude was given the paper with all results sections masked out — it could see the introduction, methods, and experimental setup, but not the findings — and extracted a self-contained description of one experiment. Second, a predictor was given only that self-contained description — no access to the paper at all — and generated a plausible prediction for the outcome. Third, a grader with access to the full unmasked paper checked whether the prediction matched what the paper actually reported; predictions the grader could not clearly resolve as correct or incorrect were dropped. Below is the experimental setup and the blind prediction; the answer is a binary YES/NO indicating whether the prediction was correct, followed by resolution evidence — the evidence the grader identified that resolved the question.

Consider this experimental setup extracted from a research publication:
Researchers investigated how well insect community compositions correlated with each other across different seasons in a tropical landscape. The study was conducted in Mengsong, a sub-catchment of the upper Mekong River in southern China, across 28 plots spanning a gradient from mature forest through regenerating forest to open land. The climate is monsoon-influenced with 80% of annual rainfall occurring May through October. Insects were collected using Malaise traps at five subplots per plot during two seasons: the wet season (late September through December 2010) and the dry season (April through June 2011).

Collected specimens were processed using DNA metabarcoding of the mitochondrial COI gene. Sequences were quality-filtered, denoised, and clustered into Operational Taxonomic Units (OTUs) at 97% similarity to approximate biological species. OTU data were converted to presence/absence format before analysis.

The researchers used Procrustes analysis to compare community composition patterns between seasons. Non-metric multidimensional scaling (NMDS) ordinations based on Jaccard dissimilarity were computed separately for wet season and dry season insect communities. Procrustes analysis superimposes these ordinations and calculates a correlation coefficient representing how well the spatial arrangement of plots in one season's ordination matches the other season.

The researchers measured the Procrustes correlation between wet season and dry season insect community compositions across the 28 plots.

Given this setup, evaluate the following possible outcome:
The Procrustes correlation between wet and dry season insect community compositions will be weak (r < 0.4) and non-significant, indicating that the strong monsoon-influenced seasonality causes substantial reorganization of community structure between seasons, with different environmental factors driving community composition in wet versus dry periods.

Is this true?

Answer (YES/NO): NO